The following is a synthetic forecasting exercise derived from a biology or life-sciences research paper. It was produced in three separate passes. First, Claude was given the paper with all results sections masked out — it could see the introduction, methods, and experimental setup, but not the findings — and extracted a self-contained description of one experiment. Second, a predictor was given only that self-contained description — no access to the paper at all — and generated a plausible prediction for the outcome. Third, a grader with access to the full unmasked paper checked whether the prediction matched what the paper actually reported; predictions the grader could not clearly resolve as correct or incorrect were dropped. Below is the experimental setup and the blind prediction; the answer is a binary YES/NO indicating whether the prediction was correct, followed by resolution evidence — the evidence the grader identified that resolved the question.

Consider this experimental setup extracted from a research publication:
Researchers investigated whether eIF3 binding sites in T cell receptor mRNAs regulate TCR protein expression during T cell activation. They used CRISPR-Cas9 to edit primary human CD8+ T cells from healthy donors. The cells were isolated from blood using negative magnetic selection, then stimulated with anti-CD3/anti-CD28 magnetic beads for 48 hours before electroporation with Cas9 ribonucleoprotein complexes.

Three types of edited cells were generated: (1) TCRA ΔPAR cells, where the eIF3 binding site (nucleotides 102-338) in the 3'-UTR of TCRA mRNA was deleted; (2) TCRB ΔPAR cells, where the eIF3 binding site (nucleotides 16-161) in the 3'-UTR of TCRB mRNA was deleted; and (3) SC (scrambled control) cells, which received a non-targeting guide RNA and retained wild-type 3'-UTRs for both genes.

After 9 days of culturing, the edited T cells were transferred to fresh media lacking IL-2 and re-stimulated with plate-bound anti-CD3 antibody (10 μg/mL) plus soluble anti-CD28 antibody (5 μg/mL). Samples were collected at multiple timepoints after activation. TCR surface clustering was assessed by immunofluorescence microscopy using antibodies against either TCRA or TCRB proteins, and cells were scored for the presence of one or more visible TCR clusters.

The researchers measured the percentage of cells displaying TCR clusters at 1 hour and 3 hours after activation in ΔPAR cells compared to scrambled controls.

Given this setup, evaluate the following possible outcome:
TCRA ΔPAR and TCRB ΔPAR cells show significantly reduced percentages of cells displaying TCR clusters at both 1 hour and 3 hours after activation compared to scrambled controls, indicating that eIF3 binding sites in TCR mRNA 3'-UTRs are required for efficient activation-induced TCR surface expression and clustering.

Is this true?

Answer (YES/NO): YES